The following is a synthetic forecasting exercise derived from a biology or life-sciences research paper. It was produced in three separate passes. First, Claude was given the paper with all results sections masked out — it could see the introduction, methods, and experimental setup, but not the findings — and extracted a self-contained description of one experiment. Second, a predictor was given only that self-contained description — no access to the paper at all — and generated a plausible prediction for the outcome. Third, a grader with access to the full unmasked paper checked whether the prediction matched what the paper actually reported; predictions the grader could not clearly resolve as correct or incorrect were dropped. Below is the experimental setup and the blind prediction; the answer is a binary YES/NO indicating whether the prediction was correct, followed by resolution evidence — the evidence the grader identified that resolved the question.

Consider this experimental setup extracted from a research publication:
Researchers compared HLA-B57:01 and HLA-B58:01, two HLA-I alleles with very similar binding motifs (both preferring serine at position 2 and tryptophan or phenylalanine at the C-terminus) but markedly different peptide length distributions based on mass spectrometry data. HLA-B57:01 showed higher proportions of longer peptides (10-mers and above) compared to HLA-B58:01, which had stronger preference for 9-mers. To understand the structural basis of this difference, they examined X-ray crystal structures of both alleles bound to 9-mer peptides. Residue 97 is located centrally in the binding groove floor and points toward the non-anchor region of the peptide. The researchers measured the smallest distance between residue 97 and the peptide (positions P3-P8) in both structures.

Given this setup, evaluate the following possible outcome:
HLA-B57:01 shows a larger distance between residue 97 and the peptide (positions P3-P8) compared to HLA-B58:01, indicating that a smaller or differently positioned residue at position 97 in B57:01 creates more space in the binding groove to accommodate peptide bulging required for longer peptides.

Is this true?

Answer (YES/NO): YES